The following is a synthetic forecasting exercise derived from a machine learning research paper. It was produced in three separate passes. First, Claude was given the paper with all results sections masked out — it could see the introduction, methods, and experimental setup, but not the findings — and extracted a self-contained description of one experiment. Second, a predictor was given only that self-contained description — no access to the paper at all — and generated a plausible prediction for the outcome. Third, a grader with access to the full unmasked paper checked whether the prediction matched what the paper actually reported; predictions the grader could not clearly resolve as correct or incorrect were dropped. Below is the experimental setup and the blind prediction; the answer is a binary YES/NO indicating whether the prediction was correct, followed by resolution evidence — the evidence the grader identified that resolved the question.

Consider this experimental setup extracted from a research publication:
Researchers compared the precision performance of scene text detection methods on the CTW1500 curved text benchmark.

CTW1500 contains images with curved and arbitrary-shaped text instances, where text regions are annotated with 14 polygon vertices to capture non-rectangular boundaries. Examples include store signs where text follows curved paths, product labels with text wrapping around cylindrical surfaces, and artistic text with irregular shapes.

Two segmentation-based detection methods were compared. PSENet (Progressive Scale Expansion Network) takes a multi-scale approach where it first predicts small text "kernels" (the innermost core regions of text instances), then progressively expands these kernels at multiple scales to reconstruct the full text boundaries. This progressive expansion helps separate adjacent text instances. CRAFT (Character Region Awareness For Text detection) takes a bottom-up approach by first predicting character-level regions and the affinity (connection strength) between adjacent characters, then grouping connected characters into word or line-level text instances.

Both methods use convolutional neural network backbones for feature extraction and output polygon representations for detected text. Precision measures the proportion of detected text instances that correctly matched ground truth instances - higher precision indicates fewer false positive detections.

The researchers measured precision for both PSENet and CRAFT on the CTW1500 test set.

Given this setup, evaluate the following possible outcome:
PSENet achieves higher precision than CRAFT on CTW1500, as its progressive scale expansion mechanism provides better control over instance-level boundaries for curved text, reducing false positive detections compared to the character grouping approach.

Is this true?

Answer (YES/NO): NO